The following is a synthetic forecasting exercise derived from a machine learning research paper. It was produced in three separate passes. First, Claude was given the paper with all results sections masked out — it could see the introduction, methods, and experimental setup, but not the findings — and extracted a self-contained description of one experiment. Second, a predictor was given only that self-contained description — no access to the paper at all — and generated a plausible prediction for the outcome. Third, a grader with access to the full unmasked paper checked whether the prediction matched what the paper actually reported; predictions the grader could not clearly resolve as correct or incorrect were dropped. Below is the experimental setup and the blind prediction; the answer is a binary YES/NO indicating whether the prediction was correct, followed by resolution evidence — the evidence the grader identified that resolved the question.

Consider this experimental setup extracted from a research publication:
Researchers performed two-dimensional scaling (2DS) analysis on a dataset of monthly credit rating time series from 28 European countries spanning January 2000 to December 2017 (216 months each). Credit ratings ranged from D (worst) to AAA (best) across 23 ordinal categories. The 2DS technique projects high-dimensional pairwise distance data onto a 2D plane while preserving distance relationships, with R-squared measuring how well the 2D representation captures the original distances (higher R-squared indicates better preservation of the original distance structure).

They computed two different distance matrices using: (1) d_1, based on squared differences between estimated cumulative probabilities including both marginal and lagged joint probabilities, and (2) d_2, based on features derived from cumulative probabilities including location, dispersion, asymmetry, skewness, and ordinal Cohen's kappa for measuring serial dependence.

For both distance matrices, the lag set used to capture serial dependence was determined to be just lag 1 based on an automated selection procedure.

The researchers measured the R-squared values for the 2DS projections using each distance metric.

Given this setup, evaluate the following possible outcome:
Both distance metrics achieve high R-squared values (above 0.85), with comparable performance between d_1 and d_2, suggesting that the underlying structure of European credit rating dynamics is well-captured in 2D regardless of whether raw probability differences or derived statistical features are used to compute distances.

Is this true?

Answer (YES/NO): NO